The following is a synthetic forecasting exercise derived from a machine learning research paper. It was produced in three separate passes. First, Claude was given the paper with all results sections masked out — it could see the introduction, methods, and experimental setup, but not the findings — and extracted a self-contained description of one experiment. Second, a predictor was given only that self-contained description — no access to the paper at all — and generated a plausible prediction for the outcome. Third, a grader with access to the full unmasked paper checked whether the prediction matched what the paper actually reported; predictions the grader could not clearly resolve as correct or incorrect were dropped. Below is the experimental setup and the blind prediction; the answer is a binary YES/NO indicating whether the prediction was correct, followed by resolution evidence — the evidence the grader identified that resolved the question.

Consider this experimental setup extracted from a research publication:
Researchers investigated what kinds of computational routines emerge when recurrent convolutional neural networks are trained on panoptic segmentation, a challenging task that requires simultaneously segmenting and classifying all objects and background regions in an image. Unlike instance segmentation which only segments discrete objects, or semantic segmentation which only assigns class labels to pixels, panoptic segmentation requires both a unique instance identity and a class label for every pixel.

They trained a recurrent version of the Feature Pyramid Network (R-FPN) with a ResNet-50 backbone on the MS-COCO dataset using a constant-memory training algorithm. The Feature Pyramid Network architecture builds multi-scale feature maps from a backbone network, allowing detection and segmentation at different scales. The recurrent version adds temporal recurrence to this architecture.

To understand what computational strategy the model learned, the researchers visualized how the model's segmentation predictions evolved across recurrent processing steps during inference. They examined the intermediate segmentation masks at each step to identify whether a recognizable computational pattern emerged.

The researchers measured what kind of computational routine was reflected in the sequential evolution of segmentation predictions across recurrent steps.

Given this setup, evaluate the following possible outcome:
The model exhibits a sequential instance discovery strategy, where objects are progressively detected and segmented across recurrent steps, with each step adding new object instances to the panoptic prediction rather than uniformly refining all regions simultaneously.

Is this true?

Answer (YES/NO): NO